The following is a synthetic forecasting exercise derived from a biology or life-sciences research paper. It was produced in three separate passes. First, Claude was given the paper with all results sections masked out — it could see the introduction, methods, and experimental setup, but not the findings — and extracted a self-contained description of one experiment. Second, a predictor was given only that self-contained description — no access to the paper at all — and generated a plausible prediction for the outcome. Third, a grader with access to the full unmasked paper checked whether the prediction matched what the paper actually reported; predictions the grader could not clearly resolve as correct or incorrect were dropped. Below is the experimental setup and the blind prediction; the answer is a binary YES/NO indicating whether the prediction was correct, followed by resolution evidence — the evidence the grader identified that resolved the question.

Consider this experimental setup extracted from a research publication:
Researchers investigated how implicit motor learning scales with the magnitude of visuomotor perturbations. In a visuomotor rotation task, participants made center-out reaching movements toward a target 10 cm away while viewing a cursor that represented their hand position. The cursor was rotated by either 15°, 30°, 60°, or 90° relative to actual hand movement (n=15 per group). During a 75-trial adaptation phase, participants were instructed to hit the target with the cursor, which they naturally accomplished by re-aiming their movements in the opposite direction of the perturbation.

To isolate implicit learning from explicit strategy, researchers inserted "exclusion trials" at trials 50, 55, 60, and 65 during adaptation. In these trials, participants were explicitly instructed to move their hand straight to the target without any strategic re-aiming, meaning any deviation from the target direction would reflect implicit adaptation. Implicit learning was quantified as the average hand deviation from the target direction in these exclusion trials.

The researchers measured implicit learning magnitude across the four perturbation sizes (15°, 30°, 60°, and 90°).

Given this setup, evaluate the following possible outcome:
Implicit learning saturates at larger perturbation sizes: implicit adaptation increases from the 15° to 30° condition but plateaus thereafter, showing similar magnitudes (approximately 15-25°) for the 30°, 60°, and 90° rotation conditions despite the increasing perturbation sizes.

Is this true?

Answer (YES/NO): NO